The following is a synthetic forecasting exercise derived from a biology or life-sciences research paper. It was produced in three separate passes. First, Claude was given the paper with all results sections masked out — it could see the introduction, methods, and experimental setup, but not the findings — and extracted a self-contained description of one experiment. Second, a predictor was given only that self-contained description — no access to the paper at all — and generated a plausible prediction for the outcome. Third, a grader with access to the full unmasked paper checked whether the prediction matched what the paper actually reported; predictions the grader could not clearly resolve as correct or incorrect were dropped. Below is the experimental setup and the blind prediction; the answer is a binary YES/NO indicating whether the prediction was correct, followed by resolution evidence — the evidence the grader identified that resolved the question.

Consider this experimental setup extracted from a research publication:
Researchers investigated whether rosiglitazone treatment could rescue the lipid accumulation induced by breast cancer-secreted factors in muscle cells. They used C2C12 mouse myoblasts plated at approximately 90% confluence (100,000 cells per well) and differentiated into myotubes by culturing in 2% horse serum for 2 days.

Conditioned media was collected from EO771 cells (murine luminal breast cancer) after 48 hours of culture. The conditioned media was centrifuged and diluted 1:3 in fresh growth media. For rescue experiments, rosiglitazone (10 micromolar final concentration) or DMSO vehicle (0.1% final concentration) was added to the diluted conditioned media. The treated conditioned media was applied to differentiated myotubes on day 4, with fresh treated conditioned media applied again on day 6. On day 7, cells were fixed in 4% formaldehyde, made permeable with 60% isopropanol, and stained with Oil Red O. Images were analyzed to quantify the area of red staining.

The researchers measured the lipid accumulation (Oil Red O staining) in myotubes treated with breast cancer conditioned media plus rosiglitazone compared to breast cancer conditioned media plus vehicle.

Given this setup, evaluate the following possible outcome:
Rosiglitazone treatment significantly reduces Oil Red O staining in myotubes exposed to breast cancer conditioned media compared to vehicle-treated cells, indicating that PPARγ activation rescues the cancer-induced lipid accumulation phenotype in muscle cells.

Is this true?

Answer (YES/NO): YES